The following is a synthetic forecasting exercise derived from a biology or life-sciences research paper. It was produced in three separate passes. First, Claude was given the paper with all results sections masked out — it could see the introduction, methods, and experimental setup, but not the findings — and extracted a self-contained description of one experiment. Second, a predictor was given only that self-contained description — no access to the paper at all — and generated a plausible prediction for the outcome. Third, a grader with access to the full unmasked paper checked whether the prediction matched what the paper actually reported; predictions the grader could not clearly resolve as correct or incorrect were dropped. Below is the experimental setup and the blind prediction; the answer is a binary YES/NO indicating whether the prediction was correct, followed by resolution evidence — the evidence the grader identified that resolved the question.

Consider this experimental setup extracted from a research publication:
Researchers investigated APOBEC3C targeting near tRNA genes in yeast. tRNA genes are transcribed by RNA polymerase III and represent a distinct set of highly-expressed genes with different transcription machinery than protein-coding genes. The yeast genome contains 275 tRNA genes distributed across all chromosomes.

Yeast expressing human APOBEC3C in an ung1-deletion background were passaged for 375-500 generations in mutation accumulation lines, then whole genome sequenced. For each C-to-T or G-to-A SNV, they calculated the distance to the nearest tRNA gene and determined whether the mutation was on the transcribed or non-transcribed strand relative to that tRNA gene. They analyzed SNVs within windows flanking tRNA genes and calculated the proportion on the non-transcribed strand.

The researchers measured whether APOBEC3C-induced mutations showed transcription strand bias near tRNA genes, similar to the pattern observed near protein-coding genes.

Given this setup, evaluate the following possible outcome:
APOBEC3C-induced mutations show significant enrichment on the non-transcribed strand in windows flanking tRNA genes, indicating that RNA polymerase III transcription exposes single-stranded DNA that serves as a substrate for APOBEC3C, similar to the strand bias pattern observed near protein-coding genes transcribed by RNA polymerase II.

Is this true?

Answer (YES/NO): NO